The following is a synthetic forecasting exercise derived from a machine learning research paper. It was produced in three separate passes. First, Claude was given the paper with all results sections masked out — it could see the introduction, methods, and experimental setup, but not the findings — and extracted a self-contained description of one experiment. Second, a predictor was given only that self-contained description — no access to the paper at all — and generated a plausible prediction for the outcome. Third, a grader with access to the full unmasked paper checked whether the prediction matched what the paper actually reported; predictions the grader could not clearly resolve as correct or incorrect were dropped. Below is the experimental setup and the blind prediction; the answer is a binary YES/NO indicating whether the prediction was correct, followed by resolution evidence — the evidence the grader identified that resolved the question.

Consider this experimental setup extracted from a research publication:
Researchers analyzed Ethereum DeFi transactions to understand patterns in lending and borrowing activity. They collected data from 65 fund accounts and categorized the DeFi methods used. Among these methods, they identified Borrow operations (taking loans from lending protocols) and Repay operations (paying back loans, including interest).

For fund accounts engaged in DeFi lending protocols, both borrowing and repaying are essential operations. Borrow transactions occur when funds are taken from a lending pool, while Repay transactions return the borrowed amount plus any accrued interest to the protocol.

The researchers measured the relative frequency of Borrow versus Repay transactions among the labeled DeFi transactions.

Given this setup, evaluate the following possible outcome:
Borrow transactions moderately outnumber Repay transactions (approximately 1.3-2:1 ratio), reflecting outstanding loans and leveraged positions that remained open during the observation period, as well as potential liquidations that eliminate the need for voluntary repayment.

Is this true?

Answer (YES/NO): NO